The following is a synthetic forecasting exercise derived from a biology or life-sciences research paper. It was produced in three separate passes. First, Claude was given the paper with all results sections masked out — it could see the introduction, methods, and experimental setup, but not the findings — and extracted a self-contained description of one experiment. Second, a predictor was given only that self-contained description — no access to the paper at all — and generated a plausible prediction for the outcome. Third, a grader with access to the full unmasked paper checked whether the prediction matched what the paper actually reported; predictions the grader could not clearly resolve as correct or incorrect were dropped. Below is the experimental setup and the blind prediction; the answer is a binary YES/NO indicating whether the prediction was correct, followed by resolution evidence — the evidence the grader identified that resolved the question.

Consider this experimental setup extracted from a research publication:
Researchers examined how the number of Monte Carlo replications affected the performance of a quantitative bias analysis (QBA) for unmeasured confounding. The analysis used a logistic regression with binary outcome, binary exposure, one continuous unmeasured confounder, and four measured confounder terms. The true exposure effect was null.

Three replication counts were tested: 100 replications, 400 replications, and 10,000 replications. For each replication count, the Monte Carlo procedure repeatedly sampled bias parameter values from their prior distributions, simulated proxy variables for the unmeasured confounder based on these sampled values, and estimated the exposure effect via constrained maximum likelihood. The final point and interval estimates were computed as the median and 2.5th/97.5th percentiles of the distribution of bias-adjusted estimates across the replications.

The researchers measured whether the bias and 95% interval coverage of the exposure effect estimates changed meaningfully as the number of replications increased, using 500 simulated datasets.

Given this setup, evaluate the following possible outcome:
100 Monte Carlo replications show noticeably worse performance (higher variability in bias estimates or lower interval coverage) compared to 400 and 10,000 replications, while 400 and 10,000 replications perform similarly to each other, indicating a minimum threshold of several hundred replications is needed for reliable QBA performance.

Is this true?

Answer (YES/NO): NO